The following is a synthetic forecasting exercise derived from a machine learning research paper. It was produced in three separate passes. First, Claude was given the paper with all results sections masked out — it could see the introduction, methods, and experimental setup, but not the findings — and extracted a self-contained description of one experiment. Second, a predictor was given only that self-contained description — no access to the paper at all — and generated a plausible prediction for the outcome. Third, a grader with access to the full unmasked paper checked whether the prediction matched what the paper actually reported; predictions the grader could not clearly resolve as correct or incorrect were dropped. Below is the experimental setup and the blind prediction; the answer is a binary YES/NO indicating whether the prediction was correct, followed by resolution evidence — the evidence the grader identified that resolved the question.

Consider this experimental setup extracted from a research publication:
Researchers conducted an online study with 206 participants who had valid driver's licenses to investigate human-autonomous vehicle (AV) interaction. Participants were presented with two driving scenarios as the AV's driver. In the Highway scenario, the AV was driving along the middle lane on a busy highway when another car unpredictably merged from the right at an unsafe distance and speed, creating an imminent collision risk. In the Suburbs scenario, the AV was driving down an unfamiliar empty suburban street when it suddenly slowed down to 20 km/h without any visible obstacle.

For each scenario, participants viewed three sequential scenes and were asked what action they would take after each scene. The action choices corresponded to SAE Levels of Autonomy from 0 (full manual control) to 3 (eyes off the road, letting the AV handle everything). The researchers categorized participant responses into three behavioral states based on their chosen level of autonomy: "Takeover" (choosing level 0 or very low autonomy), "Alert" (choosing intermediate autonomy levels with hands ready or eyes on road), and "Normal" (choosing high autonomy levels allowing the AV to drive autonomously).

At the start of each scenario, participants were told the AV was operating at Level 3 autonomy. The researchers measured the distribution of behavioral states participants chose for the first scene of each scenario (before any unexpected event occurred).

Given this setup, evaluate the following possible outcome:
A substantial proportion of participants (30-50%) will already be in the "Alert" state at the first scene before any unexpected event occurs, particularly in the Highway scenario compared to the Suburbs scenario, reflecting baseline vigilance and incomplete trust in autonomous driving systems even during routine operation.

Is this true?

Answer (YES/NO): NO